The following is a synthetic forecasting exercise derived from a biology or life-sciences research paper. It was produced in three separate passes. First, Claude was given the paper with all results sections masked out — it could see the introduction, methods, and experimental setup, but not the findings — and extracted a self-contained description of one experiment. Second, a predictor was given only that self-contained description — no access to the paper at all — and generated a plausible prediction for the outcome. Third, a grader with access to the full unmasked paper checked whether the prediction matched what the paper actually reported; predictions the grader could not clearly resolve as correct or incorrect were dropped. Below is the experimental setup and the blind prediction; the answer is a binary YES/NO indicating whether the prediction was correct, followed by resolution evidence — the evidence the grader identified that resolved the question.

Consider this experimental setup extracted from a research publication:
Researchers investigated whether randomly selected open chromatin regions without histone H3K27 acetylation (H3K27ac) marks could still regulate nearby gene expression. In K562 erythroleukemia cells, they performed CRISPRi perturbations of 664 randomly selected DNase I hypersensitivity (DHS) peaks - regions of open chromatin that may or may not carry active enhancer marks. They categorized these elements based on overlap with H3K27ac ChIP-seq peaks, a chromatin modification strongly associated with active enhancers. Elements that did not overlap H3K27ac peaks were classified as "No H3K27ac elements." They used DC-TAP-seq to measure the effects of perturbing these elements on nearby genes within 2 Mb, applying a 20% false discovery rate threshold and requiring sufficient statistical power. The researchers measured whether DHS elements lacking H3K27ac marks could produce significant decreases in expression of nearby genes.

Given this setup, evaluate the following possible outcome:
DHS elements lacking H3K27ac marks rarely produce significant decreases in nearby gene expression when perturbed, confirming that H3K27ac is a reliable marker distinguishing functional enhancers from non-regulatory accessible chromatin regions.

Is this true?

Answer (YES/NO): NO